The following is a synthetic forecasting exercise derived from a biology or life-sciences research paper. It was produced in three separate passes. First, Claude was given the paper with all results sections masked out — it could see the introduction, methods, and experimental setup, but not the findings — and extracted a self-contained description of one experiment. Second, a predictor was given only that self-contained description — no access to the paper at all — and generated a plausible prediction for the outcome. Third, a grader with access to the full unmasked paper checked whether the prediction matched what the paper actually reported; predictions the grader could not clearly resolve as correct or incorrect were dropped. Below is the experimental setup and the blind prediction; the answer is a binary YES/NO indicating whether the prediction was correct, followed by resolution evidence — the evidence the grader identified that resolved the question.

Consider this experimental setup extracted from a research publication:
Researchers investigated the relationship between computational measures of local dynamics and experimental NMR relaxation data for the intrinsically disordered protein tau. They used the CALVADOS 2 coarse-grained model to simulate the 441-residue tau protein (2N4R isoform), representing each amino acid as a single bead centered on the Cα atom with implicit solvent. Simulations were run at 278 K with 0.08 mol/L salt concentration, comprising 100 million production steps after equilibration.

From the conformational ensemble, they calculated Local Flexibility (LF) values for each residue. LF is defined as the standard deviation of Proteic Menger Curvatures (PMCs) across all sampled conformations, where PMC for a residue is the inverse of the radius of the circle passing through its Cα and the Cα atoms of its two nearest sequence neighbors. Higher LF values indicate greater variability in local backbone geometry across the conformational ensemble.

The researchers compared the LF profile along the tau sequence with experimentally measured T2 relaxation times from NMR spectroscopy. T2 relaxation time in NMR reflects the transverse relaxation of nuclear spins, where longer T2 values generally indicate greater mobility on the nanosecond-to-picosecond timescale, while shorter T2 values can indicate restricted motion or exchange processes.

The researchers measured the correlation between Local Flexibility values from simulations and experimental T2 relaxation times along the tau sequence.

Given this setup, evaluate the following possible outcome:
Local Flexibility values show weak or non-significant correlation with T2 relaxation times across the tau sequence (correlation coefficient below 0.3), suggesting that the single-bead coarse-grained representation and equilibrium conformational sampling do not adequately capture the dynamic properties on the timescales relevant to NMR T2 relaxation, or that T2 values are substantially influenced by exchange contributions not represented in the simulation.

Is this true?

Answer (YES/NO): NO